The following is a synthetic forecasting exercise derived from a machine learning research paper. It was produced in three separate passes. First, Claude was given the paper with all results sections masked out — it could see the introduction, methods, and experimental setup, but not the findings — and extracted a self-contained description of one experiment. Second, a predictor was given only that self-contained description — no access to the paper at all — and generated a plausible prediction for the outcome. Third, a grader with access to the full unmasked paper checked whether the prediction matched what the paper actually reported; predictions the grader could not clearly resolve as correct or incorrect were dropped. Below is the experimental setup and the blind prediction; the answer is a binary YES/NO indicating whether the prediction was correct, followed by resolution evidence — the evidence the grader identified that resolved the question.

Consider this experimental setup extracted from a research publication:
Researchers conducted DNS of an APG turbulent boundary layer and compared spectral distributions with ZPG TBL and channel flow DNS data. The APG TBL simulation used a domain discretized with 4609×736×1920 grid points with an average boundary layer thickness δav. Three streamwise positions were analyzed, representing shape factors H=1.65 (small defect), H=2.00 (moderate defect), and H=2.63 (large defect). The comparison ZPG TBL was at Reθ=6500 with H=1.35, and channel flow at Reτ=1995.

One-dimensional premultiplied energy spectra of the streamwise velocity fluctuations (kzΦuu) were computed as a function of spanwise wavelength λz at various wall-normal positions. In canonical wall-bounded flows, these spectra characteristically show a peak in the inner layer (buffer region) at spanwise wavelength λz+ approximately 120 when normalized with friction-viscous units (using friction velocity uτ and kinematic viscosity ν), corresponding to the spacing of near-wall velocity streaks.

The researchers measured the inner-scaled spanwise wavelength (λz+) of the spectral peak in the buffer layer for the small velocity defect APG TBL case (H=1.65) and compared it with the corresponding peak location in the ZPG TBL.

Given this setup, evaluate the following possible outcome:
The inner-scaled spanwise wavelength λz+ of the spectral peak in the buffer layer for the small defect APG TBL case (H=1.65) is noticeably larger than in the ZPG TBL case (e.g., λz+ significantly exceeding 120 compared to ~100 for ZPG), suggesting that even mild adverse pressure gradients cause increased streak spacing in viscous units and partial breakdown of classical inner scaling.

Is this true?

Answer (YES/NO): NO